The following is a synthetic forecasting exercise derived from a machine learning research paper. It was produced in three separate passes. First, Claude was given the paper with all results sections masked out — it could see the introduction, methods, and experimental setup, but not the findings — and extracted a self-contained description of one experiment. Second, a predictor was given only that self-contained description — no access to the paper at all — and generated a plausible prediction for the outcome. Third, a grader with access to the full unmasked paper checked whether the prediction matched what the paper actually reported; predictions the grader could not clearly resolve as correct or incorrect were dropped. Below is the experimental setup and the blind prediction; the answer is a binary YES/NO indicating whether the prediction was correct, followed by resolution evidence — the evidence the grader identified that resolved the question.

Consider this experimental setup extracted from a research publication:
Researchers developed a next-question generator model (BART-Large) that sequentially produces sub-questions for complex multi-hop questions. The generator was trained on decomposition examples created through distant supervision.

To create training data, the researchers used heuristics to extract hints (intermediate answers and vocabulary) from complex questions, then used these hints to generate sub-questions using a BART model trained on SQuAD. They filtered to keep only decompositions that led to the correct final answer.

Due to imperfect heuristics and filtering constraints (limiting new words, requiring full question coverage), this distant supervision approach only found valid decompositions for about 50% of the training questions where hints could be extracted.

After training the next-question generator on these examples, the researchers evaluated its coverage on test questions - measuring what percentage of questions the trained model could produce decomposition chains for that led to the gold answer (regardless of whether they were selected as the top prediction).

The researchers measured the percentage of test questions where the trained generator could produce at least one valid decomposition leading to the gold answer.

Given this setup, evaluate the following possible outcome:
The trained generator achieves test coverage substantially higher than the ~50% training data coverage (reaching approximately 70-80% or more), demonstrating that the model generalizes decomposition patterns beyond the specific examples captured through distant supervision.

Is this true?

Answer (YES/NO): YES